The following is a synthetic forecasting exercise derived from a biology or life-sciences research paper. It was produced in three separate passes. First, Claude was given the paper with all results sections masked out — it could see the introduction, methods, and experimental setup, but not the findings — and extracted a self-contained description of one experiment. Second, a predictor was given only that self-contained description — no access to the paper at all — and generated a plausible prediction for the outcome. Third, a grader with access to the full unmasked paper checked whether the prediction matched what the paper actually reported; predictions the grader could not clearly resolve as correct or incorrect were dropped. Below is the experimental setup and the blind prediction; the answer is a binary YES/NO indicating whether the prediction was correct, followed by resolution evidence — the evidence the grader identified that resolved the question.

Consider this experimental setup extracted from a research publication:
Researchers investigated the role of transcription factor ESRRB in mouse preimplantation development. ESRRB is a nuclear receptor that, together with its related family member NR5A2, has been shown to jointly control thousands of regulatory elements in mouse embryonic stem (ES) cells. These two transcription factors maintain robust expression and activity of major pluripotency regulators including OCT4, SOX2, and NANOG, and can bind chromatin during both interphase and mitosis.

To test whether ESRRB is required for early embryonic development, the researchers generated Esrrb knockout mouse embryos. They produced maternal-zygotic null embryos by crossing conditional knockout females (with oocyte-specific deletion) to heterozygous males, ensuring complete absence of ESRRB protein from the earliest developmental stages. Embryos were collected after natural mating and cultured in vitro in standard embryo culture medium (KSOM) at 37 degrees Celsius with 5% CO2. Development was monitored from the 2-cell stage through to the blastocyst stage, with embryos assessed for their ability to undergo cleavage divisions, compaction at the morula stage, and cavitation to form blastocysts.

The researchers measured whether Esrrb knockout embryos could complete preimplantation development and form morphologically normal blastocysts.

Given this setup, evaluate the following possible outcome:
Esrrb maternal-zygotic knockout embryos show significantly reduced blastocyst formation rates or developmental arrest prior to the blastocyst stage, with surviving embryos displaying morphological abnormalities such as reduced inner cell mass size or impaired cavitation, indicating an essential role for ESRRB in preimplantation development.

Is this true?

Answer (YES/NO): NO